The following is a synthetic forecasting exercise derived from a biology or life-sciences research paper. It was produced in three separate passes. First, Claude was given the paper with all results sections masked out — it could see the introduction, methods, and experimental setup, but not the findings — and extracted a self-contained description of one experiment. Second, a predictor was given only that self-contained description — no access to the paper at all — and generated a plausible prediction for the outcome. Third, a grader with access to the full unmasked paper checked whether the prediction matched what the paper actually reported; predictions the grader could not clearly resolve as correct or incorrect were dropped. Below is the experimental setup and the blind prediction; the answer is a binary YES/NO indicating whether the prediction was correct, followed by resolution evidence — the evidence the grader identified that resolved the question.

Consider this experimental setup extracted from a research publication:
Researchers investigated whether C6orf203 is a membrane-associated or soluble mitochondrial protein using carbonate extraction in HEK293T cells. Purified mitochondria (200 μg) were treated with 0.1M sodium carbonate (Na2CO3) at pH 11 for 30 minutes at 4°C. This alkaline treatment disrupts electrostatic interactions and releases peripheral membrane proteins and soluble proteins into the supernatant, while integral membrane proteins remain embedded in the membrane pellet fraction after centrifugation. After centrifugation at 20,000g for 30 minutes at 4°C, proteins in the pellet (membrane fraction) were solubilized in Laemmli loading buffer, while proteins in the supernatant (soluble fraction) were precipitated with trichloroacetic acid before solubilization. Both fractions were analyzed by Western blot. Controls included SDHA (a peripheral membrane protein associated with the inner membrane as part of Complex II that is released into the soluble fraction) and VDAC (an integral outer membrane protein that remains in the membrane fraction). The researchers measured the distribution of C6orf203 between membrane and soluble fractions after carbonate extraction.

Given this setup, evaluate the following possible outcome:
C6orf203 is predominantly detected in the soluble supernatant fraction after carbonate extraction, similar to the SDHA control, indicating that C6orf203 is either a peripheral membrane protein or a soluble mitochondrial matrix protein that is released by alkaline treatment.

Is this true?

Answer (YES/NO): YES